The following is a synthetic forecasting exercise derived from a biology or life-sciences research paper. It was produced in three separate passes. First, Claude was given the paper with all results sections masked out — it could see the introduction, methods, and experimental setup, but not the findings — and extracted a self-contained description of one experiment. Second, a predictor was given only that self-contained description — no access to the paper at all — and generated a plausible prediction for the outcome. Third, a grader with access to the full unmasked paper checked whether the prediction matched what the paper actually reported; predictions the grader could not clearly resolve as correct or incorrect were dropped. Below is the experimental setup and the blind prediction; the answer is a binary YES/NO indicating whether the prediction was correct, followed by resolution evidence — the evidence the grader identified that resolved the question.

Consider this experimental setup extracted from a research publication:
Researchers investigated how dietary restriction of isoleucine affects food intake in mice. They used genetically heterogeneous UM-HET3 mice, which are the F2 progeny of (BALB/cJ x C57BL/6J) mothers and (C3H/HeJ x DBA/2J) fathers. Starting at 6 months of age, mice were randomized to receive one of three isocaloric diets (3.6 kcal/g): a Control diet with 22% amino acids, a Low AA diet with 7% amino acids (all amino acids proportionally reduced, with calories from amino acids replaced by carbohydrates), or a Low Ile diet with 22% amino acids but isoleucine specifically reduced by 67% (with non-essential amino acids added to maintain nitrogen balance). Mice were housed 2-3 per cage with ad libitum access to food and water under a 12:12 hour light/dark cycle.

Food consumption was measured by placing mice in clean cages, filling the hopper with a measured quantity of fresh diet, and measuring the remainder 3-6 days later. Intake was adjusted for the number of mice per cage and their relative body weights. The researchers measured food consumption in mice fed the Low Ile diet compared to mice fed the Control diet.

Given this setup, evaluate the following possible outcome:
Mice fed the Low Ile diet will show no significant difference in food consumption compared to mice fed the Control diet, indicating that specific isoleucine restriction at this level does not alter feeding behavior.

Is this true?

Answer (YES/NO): NO